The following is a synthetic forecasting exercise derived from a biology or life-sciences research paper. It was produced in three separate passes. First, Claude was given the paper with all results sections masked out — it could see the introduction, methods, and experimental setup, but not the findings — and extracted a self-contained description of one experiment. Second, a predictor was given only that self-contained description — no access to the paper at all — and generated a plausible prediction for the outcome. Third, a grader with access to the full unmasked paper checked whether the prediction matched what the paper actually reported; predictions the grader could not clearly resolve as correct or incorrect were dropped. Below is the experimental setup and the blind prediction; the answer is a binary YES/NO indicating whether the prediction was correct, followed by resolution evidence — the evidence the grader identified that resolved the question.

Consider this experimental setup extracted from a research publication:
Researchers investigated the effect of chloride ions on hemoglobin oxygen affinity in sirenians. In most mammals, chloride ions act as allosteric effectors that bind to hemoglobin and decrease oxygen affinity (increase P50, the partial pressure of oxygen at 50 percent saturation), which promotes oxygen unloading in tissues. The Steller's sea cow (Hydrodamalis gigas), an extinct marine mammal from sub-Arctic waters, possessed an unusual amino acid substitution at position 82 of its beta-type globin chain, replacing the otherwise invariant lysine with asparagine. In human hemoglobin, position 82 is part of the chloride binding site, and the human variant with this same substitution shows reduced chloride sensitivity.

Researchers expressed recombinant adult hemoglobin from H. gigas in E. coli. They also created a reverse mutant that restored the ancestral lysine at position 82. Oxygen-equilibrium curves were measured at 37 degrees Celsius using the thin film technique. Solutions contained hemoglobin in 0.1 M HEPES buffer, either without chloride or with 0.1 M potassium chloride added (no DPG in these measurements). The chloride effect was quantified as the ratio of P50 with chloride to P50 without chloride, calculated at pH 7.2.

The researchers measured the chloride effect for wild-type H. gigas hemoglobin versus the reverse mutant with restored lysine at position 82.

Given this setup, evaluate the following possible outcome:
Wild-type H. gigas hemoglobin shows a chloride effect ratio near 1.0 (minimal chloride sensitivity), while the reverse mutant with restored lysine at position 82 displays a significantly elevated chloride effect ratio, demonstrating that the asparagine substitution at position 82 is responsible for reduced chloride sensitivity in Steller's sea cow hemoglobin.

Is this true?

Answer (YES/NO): YES